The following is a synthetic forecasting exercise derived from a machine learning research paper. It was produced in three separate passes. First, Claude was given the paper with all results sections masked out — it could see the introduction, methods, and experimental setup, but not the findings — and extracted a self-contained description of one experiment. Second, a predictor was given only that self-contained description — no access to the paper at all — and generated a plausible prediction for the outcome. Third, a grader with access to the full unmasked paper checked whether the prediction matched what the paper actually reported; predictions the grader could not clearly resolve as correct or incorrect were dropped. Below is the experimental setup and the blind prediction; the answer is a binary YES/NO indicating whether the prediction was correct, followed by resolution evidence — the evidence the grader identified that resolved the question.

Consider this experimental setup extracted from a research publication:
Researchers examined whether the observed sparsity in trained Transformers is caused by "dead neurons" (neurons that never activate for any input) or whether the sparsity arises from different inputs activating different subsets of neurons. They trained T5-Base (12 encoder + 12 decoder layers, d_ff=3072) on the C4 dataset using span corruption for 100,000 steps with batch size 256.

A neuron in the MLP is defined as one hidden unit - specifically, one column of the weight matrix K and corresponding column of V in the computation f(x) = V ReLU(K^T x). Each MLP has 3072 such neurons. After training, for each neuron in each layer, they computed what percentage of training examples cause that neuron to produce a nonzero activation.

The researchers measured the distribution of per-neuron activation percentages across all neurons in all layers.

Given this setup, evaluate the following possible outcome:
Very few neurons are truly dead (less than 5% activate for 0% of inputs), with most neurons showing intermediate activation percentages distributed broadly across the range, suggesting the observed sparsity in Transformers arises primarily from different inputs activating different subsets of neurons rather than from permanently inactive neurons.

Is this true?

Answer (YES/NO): NO